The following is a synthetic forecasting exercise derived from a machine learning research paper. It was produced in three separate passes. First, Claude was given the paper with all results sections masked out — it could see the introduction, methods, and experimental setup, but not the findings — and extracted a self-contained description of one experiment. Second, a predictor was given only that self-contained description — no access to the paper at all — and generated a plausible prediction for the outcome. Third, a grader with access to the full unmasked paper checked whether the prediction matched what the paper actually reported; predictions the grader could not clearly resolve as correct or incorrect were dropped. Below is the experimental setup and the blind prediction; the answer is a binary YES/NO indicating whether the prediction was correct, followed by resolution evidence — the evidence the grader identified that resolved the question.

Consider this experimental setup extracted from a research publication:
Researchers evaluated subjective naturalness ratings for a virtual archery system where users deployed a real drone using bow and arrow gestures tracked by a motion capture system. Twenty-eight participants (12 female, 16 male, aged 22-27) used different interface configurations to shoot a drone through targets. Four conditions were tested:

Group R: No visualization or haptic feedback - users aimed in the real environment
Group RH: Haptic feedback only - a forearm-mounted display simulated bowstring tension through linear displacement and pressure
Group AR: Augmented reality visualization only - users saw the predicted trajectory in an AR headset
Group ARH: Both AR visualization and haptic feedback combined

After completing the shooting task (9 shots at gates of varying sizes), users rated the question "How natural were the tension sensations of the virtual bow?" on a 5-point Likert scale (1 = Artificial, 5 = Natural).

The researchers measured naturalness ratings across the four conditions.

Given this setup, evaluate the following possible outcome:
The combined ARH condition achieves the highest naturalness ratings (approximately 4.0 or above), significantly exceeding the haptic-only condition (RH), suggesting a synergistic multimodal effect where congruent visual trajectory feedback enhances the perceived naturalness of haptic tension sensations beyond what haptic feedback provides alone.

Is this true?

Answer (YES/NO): NO